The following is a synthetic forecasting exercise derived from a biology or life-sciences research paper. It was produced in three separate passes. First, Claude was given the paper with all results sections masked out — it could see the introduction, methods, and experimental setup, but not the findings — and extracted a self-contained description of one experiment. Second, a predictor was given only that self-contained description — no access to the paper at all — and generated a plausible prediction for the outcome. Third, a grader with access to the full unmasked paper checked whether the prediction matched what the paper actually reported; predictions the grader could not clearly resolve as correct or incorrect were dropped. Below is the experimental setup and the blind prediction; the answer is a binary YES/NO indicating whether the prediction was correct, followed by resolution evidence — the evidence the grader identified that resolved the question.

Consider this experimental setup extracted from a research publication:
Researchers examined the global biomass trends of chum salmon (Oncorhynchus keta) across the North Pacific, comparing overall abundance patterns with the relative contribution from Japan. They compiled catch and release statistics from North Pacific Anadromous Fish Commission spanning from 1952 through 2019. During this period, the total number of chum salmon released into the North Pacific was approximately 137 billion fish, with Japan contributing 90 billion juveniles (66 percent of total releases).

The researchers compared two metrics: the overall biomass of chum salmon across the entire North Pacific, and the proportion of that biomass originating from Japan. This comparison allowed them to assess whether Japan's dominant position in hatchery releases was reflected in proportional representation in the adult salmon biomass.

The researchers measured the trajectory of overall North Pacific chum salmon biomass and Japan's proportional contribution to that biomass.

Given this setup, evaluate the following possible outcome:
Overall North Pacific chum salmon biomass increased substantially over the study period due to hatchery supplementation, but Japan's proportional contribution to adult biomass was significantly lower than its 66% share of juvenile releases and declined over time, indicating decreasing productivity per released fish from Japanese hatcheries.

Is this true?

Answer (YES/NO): NO